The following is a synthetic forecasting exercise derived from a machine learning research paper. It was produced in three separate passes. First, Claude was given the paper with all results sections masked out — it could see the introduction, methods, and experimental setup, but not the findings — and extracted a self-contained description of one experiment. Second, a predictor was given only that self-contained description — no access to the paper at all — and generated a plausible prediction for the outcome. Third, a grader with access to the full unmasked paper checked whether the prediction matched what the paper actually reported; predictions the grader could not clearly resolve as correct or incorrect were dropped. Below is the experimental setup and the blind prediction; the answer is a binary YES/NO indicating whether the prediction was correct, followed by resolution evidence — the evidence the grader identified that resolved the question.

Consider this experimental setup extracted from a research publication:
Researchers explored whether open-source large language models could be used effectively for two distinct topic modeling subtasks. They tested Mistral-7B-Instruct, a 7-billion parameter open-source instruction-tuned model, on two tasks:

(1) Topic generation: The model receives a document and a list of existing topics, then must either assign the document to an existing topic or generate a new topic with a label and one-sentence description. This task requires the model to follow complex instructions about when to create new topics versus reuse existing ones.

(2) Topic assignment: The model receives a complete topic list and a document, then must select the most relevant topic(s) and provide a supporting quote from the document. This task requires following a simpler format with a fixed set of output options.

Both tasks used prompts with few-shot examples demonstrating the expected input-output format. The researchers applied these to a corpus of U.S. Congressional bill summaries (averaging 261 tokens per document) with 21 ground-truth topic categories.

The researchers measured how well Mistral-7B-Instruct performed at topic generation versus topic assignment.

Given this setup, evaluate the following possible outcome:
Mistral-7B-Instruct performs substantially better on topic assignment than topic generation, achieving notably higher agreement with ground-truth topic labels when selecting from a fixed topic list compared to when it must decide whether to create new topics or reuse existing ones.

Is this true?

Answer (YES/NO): YES